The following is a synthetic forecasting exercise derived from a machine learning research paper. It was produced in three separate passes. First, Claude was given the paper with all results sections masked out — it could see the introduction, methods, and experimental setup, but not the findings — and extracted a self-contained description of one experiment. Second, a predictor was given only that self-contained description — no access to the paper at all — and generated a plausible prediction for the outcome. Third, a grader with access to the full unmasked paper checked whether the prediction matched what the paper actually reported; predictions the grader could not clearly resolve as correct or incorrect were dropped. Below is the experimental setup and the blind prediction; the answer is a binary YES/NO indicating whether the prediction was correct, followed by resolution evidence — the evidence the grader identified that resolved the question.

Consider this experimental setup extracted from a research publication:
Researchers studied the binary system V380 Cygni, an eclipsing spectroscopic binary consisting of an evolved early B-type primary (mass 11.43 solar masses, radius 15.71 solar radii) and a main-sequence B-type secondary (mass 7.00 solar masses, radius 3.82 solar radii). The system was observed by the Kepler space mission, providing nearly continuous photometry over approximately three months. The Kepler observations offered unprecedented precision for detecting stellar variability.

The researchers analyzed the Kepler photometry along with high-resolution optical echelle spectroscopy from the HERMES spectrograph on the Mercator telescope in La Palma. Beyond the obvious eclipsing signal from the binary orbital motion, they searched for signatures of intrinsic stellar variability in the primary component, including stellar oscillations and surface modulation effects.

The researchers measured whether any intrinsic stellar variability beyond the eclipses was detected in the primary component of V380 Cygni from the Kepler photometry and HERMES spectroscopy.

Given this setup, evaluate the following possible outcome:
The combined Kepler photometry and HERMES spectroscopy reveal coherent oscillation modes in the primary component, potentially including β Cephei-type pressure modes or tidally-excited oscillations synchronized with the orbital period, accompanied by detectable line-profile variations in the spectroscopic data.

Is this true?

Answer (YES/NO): NO